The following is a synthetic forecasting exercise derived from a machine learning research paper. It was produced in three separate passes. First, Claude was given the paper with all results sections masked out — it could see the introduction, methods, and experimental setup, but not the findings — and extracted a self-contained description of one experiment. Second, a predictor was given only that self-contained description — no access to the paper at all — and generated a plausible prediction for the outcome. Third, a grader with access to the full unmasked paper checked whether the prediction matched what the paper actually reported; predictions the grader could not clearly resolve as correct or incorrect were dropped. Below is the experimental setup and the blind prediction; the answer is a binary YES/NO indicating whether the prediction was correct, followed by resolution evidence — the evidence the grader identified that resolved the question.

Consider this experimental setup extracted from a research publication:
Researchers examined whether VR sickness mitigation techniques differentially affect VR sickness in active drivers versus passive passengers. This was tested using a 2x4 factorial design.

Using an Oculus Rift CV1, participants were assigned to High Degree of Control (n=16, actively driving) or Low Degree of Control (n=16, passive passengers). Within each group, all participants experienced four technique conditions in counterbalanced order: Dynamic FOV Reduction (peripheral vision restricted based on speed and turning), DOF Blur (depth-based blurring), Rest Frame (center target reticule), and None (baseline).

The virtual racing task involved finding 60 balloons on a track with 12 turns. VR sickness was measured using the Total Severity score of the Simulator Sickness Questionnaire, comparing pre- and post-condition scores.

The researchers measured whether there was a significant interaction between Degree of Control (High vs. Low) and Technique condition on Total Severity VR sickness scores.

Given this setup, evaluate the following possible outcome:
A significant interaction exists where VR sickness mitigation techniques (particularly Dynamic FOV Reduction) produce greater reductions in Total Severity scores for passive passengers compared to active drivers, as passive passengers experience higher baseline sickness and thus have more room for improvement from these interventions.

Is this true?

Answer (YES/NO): NO